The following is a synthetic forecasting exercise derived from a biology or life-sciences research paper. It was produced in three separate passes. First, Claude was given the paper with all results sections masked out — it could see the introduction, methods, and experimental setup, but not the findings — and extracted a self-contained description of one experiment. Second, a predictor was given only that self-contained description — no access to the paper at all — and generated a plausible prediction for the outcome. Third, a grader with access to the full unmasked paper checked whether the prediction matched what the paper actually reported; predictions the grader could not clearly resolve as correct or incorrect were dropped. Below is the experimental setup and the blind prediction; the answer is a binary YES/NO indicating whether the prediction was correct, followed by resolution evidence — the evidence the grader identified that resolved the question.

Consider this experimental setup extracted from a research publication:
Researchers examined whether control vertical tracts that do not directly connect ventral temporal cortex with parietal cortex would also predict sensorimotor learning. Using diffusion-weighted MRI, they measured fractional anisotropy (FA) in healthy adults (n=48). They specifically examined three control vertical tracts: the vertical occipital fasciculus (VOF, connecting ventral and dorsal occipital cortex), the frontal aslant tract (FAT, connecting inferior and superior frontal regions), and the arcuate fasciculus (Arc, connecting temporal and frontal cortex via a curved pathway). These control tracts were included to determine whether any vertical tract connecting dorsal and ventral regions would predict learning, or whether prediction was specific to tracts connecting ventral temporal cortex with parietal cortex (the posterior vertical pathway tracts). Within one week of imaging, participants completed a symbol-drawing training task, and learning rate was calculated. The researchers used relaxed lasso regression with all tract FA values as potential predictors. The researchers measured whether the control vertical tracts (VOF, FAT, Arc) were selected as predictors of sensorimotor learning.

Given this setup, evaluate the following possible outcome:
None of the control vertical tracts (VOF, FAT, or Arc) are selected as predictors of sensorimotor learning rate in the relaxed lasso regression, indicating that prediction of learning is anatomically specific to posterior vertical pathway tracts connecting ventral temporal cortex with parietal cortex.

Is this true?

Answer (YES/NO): NO